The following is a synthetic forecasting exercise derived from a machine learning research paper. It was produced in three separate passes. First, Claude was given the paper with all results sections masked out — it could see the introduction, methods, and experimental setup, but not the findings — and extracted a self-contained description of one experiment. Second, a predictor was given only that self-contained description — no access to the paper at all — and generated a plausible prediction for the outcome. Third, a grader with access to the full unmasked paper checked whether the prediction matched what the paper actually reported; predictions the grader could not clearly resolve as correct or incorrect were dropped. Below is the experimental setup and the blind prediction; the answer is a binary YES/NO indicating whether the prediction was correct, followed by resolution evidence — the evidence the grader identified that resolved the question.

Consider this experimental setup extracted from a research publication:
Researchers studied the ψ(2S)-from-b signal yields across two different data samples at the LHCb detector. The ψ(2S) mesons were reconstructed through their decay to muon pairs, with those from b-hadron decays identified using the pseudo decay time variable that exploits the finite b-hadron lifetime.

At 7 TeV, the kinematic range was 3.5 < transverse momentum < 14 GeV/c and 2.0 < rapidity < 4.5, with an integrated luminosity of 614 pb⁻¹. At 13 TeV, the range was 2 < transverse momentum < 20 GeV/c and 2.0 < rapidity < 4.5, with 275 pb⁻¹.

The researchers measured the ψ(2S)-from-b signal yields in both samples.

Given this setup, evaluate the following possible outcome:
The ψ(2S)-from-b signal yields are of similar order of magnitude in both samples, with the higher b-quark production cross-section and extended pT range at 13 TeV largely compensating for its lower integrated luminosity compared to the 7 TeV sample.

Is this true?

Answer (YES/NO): YES